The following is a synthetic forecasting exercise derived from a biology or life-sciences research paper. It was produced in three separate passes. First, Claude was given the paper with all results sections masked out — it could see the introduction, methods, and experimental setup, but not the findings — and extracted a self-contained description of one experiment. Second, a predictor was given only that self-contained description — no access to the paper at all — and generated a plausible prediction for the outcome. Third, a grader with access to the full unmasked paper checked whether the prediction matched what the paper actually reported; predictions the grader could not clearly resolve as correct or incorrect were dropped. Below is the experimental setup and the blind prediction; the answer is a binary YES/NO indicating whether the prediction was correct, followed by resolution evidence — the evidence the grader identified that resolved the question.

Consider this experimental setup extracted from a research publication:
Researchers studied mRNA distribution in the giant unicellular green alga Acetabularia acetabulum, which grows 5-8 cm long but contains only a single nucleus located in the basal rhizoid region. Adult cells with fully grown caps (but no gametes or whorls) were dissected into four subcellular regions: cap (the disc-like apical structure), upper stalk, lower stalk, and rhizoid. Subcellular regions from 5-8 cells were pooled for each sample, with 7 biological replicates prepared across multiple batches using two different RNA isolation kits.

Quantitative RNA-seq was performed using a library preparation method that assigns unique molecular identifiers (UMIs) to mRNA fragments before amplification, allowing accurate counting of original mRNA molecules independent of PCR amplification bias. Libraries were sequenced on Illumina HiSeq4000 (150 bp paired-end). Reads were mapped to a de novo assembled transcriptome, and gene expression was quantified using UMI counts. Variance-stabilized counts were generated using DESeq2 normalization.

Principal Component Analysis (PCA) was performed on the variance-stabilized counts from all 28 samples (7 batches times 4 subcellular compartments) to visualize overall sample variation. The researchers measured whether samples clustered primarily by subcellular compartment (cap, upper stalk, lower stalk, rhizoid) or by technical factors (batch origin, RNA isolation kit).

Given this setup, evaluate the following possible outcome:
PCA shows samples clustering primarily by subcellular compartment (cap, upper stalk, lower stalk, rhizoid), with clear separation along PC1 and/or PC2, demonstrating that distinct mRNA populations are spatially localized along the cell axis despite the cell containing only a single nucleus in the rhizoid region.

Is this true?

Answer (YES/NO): YES